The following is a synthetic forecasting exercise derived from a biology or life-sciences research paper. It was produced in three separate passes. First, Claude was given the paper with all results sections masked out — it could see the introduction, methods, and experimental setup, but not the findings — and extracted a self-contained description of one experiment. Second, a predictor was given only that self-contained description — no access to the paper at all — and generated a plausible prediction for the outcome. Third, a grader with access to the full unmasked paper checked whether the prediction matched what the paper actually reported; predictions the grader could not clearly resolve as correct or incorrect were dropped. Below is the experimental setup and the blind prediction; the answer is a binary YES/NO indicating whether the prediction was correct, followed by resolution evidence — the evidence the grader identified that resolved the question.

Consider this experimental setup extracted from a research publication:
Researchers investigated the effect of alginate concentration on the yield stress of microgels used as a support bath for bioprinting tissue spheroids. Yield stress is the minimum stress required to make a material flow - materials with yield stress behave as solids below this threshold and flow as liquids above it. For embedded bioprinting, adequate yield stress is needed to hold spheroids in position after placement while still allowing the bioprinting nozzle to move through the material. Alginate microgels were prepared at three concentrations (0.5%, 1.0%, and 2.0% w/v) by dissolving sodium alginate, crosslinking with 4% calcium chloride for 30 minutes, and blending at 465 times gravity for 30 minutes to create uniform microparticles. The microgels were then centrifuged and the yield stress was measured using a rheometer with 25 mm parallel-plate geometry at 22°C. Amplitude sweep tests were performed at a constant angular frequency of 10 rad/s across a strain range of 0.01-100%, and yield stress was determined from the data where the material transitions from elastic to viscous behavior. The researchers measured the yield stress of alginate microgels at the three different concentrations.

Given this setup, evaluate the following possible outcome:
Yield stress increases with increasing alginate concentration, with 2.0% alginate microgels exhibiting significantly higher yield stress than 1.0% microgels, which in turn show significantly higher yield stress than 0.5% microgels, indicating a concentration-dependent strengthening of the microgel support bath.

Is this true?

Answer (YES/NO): NO